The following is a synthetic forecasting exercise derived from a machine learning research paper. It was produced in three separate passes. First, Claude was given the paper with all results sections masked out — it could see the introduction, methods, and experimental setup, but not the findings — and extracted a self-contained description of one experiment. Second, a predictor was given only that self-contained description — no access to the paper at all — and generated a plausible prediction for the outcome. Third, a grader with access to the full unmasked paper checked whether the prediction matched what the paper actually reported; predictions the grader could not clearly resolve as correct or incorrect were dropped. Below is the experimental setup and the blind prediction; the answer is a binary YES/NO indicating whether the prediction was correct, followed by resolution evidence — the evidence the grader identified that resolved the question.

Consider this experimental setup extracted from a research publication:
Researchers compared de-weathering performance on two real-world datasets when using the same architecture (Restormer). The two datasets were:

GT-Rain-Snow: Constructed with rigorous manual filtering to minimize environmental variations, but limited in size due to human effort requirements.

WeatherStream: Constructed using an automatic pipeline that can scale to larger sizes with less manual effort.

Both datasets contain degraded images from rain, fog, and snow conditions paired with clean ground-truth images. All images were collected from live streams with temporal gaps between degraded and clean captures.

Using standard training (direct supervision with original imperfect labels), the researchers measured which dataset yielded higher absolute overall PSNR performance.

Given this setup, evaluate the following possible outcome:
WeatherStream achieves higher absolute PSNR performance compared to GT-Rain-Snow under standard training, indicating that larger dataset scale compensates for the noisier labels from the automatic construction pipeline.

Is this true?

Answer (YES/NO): YES